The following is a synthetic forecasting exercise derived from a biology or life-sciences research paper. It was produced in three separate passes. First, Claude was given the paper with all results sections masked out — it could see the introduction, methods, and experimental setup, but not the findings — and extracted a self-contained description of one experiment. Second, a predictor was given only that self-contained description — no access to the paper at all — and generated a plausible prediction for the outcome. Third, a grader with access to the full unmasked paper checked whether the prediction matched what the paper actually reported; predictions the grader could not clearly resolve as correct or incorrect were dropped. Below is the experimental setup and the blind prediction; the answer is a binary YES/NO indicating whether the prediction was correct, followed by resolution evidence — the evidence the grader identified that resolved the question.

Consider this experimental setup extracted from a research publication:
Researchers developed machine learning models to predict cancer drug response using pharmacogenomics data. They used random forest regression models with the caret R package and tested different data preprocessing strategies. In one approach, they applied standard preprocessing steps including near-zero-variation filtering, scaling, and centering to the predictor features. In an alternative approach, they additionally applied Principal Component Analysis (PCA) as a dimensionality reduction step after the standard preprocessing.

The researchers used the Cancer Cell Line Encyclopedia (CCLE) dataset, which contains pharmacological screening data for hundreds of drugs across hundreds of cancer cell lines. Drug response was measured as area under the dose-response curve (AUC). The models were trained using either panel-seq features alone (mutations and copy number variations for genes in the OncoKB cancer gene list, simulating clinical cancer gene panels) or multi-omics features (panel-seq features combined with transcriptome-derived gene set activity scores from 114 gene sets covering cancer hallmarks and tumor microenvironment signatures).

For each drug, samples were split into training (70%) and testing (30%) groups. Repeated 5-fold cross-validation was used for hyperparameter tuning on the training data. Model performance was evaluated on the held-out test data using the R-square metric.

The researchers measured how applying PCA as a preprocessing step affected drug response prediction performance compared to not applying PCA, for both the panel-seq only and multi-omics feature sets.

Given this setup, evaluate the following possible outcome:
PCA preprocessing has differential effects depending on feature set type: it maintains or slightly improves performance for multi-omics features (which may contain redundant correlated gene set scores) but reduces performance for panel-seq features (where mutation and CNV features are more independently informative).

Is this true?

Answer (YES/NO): NO